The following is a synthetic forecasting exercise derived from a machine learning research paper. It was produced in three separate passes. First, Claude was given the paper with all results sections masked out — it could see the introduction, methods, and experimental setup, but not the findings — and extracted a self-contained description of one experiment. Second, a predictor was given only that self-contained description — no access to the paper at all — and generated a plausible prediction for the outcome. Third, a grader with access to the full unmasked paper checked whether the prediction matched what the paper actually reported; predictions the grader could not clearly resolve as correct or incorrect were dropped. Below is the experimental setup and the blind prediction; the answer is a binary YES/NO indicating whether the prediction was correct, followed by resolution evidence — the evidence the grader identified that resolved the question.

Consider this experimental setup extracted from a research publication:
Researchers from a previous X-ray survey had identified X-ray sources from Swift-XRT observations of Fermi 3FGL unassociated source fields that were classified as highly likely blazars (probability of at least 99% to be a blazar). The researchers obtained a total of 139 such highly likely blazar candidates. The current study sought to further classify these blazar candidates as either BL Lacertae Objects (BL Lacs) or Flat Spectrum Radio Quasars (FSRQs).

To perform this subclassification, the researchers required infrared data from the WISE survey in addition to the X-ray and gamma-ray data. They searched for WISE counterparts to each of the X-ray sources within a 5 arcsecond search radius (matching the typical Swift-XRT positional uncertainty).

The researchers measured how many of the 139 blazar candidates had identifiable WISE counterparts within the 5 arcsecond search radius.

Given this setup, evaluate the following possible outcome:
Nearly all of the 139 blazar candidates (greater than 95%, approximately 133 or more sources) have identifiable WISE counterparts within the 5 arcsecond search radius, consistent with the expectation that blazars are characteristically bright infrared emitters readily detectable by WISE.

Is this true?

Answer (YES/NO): NO